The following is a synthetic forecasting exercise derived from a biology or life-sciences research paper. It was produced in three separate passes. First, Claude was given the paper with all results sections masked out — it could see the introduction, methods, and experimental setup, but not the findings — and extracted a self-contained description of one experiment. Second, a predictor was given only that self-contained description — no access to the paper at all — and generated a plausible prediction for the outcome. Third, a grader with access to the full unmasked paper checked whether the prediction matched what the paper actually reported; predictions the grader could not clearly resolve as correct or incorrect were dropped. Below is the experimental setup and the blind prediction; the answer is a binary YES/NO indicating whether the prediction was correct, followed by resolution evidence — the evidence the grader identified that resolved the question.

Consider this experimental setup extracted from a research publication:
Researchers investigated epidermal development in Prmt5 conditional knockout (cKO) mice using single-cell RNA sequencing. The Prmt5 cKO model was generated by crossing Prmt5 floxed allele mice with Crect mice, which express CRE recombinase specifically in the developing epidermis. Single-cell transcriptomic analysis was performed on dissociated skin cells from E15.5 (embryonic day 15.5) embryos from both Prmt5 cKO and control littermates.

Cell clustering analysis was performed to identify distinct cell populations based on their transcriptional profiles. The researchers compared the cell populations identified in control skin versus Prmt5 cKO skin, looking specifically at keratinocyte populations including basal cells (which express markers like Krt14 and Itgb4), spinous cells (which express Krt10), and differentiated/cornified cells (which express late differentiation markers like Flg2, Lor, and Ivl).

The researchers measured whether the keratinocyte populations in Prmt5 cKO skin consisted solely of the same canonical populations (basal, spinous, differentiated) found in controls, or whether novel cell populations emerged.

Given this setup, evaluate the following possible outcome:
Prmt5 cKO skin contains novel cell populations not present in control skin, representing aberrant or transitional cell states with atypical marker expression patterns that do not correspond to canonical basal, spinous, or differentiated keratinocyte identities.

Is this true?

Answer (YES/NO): YES